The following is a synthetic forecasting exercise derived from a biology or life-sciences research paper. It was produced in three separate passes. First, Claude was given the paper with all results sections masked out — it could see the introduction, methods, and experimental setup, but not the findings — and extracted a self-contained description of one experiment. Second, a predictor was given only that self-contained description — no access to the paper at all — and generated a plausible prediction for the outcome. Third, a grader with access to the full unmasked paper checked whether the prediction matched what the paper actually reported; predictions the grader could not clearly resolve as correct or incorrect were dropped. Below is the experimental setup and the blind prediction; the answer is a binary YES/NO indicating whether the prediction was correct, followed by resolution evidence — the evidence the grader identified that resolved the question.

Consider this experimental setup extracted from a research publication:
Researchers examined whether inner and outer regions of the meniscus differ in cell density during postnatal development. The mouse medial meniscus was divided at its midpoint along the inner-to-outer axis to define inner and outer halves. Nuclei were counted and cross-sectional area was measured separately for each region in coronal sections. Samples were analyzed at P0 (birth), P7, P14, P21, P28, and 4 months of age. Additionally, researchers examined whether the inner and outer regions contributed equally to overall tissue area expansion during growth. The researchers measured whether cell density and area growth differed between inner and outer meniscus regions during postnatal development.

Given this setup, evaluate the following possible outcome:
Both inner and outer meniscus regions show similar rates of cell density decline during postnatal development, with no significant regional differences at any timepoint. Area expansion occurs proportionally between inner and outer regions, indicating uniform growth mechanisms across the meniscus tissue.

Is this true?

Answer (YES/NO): NO